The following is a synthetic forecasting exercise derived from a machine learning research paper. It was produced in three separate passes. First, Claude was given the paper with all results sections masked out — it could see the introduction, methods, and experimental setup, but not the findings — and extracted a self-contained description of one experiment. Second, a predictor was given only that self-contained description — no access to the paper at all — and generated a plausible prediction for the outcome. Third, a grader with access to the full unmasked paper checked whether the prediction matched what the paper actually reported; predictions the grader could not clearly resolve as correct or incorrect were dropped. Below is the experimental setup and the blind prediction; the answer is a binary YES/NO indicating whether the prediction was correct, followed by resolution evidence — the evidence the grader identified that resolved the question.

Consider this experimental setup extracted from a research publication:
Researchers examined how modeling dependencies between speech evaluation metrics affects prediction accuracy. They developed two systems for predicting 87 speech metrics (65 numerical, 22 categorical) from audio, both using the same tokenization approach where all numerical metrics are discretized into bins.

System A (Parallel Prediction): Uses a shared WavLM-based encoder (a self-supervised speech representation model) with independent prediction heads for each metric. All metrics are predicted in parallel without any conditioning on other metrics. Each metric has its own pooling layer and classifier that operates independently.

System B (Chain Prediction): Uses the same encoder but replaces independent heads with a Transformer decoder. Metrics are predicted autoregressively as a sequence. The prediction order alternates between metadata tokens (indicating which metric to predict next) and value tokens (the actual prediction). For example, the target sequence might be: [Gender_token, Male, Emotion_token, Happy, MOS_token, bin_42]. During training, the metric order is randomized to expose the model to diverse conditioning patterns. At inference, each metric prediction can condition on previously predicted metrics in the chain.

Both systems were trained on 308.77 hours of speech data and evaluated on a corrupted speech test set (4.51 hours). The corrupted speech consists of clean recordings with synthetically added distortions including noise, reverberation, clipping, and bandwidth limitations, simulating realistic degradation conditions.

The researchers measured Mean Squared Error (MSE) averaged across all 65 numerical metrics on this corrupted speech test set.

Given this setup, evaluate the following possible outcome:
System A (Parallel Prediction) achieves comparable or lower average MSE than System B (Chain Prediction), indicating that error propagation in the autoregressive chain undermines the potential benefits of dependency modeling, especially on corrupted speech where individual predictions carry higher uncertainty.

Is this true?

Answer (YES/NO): NO